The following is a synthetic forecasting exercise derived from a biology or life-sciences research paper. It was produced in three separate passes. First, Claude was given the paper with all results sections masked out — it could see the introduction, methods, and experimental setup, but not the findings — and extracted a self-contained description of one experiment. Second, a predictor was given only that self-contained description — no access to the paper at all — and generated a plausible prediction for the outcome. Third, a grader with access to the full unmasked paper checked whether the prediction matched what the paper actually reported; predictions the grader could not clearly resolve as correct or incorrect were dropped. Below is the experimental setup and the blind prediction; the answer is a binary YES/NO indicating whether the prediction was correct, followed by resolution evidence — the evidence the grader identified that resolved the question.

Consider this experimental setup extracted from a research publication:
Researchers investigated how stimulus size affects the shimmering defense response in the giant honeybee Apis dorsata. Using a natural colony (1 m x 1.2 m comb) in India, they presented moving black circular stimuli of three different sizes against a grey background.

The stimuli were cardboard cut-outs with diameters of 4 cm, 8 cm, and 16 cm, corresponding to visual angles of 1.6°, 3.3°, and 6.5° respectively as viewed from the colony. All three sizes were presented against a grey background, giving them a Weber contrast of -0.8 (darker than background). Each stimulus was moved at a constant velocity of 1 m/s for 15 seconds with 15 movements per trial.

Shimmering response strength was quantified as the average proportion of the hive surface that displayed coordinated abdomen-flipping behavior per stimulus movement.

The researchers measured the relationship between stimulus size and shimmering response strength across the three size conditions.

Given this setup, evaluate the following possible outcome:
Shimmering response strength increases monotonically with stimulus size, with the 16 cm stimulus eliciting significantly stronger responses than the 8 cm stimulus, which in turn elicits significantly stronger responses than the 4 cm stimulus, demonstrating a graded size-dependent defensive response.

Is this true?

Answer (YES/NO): NO